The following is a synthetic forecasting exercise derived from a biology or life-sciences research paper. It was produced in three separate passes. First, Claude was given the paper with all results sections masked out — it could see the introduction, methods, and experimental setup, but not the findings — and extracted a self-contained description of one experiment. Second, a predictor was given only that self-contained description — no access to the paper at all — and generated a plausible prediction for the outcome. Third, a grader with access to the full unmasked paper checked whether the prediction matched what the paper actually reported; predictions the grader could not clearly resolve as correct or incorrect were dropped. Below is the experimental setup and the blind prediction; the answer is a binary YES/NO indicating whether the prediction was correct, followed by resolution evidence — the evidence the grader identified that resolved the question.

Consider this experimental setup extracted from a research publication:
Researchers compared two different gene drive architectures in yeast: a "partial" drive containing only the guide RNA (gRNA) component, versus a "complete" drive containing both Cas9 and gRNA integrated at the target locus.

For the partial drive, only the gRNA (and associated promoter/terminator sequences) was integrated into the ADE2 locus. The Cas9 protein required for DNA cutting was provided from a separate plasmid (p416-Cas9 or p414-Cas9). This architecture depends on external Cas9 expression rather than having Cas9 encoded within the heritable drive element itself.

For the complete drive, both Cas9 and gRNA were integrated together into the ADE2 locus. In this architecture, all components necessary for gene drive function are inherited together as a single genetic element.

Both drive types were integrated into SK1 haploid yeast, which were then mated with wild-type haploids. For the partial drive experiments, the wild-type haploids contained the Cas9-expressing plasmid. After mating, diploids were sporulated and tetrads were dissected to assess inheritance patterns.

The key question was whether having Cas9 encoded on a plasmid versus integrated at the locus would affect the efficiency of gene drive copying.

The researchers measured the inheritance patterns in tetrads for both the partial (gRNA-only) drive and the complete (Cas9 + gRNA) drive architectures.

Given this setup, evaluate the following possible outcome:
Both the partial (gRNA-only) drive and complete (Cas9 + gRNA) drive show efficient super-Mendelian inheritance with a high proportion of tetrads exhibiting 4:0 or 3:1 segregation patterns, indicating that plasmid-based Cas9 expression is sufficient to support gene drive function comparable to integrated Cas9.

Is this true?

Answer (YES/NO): YES